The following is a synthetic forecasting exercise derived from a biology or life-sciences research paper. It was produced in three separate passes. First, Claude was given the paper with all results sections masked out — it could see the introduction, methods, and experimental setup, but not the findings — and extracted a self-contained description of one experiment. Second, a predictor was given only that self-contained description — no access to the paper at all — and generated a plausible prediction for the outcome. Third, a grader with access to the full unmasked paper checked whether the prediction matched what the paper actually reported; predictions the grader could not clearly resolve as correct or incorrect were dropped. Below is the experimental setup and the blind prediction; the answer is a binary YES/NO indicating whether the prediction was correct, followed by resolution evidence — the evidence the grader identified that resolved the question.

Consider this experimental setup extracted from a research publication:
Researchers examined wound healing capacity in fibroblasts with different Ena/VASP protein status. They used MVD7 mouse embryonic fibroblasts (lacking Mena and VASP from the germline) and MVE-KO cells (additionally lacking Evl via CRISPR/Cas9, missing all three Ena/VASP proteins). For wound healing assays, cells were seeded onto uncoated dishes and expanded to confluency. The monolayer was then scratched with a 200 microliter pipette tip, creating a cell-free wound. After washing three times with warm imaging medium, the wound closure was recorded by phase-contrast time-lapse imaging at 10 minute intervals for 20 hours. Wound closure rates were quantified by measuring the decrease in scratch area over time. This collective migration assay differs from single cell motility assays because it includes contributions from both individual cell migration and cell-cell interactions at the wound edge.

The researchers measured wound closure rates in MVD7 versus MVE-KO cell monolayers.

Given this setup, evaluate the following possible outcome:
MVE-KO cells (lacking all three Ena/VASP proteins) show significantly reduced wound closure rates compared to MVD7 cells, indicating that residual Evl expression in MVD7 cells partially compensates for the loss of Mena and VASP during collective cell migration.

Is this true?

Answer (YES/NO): YES